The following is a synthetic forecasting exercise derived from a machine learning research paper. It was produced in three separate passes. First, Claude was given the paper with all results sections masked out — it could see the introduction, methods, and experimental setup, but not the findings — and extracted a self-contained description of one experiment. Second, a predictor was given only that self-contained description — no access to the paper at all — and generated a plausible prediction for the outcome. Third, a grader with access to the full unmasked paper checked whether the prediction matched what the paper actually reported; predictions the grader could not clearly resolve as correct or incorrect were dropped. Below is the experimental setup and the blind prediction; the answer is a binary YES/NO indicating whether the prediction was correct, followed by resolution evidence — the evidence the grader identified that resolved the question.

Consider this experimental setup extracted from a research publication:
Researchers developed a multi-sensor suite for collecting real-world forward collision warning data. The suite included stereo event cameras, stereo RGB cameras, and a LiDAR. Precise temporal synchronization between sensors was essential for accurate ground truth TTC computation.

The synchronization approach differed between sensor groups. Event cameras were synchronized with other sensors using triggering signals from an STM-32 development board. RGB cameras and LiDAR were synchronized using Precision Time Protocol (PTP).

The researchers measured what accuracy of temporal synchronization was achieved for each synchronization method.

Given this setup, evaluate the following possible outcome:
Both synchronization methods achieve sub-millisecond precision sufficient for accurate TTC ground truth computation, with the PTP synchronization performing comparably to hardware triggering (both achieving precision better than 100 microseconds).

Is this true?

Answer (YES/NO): NO